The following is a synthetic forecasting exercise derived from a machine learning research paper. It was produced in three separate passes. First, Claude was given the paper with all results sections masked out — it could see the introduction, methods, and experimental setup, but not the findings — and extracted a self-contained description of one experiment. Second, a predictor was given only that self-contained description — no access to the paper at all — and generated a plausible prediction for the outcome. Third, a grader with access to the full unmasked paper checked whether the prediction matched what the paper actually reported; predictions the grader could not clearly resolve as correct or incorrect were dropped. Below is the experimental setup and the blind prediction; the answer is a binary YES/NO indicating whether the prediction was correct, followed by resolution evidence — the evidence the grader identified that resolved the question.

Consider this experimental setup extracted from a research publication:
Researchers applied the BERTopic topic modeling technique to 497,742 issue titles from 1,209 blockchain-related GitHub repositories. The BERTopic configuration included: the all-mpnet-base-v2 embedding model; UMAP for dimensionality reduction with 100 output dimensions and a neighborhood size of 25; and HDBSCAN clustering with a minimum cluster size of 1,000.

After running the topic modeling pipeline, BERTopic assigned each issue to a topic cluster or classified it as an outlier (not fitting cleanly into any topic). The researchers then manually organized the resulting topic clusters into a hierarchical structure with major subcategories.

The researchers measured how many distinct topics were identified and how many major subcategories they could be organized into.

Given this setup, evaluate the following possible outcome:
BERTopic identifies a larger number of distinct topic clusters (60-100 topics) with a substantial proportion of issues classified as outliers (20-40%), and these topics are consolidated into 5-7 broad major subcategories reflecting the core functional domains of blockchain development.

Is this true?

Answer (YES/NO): NO